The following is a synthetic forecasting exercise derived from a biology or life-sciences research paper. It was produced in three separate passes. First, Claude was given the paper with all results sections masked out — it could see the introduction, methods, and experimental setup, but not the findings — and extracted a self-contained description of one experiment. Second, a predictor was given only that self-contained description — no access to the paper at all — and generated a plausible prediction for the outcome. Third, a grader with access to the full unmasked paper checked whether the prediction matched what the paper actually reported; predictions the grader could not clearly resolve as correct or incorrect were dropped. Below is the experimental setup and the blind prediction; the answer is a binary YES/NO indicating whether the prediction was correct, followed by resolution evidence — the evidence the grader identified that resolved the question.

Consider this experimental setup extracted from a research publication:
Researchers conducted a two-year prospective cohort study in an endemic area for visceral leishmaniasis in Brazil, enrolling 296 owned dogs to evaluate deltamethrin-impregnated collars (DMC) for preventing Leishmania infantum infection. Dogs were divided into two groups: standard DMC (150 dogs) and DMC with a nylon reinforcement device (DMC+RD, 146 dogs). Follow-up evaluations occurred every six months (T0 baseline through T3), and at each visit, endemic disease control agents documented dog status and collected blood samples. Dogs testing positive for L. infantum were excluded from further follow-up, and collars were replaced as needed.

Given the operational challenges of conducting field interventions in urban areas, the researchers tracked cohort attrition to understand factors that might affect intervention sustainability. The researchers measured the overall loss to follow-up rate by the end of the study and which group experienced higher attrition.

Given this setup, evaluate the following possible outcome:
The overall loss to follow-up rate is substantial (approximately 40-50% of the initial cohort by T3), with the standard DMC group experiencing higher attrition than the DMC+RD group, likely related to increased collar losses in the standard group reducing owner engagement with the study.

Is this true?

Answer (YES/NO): NO